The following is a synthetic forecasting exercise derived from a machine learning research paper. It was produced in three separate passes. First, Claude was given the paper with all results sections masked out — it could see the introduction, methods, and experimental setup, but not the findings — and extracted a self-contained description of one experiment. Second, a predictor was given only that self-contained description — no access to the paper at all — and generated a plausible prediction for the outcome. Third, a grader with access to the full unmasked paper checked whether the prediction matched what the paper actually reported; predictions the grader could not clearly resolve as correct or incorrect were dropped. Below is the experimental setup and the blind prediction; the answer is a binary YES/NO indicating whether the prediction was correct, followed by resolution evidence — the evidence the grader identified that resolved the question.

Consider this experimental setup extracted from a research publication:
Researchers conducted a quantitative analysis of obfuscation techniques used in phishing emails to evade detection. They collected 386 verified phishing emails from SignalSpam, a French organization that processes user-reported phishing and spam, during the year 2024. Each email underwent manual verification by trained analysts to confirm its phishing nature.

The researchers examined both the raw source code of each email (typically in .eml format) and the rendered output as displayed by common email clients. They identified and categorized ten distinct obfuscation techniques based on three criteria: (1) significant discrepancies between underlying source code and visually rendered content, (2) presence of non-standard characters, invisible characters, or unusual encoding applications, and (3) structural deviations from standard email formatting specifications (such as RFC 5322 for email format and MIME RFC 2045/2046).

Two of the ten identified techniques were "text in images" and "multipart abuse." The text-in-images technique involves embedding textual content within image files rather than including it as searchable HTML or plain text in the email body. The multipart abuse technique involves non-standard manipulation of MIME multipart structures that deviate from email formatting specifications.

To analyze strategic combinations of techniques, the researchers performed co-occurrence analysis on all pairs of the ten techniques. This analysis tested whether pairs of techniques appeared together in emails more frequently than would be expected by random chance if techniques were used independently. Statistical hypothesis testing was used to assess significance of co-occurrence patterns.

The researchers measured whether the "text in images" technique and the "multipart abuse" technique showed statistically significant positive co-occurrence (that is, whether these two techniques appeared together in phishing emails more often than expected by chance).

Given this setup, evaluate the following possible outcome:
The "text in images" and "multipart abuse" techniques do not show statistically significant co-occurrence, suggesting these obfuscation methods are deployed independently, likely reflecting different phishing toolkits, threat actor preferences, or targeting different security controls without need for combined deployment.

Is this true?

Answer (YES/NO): NO